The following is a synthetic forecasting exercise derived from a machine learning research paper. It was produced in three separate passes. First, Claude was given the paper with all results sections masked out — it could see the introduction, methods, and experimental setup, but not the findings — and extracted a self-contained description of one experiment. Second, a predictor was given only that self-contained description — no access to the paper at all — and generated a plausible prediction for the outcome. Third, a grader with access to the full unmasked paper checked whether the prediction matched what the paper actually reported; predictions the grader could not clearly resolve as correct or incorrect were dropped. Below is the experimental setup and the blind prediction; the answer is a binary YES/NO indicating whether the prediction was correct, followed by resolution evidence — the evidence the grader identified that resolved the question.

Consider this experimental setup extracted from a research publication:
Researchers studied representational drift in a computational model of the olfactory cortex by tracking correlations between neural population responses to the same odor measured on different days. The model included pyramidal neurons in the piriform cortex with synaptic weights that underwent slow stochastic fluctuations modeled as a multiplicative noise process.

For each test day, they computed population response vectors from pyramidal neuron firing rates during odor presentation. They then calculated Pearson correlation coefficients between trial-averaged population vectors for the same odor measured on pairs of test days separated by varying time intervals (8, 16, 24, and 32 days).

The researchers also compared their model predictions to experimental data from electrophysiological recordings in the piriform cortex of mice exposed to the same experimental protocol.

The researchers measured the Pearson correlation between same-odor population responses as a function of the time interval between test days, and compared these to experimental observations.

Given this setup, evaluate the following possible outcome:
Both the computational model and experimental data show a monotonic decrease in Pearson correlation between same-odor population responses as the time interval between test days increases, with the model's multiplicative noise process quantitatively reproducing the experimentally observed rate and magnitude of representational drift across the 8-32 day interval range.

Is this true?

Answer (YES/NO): YES